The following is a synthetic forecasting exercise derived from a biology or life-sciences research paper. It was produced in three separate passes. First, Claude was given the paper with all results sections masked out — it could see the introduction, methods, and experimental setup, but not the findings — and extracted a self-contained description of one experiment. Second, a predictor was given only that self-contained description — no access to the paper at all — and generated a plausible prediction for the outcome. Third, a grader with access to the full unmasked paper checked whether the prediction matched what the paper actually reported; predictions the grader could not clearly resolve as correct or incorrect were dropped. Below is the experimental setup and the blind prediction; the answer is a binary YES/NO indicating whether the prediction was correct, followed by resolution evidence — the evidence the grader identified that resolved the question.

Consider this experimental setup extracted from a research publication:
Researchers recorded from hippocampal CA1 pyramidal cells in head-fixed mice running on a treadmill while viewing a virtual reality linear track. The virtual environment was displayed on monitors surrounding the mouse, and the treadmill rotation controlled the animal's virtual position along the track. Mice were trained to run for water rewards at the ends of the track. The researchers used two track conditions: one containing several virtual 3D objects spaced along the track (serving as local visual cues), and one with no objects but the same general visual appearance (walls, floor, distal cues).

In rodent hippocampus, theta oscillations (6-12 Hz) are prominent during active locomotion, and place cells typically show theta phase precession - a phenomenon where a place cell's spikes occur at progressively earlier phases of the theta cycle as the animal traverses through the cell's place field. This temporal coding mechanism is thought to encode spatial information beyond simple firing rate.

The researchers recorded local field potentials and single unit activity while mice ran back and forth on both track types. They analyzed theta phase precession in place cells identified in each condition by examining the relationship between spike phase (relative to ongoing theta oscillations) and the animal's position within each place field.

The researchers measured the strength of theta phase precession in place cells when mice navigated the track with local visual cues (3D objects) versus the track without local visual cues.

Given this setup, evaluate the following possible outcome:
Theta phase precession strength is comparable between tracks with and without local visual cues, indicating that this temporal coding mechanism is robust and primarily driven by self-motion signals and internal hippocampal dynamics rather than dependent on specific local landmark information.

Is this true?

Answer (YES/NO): NO